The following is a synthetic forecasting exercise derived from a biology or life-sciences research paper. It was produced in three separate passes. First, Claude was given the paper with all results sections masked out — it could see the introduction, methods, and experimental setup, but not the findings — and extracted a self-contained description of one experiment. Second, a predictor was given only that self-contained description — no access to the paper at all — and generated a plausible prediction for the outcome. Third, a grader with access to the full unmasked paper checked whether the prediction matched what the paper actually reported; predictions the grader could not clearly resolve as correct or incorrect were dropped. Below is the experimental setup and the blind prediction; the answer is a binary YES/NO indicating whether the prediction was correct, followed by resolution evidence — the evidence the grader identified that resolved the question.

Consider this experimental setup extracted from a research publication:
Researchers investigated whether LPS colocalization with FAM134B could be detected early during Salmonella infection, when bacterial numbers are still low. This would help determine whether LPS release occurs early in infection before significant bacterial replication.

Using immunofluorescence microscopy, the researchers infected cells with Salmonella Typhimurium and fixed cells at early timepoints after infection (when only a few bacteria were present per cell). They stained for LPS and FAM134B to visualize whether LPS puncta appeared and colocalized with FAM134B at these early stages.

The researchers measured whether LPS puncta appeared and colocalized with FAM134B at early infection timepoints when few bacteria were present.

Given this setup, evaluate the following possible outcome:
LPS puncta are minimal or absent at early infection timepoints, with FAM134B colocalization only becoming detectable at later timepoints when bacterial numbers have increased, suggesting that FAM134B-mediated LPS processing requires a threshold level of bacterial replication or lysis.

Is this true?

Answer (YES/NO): NO